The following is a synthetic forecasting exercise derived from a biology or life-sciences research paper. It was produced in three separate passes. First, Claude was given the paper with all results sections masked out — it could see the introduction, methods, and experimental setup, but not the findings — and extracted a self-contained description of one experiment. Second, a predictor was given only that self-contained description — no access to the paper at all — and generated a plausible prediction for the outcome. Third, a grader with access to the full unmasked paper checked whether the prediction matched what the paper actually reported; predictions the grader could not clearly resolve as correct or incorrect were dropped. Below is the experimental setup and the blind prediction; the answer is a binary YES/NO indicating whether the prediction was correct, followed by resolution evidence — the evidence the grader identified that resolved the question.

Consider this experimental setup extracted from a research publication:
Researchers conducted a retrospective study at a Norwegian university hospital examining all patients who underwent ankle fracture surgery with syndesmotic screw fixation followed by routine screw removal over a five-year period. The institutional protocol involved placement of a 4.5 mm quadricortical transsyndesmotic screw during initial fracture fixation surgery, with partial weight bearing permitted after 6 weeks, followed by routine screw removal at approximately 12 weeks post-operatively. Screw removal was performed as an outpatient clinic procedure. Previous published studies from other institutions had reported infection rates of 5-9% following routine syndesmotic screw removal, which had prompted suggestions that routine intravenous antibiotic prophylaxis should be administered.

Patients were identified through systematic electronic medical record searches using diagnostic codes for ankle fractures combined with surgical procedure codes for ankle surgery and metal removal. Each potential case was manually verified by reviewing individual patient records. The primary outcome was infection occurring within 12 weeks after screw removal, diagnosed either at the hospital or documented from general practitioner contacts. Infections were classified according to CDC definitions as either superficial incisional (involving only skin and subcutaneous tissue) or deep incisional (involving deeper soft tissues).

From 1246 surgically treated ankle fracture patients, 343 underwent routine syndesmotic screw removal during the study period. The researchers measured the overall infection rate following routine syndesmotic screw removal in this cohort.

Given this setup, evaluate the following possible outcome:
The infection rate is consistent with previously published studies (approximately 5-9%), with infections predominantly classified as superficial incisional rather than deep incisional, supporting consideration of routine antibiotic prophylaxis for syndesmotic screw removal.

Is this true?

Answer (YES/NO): NO